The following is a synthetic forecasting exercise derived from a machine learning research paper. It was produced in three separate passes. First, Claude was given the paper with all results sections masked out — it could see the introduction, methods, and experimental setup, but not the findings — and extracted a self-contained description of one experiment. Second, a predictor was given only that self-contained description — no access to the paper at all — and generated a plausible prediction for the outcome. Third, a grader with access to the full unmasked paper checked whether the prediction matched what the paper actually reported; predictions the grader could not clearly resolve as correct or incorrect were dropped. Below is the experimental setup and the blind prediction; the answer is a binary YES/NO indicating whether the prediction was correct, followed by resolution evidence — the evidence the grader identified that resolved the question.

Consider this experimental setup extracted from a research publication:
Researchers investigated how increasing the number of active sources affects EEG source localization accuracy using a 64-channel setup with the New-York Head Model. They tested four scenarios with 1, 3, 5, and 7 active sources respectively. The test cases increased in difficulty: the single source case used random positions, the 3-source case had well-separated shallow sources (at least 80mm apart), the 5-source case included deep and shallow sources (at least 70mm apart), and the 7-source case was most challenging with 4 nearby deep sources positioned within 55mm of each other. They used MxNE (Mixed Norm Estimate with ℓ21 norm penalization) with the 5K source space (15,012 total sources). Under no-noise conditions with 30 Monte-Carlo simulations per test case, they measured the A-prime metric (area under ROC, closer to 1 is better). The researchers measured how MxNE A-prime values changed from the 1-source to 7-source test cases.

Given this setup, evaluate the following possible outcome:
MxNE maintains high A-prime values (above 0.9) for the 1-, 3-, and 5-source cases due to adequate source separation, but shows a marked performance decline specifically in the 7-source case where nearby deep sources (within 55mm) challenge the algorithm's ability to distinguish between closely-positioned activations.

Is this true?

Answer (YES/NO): NO